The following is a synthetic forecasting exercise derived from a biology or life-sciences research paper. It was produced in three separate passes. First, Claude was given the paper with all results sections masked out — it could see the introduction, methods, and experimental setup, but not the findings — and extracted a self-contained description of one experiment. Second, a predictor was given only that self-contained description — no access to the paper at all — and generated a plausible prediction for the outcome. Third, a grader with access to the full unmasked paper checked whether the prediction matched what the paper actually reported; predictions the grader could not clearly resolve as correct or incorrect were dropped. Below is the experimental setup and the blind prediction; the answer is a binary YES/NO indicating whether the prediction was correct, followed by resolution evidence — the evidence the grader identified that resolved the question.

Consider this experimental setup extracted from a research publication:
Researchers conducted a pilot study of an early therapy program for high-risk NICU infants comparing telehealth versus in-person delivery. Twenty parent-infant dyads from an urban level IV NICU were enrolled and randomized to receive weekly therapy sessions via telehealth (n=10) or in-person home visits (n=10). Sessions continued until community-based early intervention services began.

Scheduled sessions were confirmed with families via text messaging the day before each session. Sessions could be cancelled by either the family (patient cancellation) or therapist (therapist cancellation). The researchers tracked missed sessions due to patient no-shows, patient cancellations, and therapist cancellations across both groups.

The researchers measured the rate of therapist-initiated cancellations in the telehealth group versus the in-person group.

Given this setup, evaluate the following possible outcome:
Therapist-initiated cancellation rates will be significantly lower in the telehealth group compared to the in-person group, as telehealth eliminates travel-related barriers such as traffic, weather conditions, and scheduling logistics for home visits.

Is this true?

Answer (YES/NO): YES